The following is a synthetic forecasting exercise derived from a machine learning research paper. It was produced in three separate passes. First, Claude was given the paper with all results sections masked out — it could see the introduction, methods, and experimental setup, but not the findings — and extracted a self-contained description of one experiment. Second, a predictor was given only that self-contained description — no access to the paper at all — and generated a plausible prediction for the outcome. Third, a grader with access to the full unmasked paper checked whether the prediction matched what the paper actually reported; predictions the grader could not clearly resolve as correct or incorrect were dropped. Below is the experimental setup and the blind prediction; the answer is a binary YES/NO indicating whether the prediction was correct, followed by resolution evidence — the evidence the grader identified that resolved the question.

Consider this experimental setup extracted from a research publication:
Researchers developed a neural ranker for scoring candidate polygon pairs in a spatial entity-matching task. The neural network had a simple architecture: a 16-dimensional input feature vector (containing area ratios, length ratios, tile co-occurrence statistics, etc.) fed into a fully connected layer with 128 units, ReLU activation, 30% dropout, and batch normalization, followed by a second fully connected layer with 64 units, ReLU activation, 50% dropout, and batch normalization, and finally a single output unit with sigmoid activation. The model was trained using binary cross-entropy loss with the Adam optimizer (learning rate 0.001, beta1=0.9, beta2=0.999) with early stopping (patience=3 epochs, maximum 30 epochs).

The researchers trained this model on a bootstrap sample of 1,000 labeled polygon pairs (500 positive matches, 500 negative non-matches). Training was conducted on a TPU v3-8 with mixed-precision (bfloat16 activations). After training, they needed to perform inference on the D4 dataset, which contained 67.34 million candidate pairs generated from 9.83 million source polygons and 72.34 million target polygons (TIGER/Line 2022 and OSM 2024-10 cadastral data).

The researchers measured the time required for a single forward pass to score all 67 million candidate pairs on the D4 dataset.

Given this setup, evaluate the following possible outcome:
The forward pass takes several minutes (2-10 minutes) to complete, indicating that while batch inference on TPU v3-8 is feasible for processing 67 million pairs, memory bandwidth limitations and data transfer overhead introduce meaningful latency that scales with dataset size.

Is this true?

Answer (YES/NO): NO